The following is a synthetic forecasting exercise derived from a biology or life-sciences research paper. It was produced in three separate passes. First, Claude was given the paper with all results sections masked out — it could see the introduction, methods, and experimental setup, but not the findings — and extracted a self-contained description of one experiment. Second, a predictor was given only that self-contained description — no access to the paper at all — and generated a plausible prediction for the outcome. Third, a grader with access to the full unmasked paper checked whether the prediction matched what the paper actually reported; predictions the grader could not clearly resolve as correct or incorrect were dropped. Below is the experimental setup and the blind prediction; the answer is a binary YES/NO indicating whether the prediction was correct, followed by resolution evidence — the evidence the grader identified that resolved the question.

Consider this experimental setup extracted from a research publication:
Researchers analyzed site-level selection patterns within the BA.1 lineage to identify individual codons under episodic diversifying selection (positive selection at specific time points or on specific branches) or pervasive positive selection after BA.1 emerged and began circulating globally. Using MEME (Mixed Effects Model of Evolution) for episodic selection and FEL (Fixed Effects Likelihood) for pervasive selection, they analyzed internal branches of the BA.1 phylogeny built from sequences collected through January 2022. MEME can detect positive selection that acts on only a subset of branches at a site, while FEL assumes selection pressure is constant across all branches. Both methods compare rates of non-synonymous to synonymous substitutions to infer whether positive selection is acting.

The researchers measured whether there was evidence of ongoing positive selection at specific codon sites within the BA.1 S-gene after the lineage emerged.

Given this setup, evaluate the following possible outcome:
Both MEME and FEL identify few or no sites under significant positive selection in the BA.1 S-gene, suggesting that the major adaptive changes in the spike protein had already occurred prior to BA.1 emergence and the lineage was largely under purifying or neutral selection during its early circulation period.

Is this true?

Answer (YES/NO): NO